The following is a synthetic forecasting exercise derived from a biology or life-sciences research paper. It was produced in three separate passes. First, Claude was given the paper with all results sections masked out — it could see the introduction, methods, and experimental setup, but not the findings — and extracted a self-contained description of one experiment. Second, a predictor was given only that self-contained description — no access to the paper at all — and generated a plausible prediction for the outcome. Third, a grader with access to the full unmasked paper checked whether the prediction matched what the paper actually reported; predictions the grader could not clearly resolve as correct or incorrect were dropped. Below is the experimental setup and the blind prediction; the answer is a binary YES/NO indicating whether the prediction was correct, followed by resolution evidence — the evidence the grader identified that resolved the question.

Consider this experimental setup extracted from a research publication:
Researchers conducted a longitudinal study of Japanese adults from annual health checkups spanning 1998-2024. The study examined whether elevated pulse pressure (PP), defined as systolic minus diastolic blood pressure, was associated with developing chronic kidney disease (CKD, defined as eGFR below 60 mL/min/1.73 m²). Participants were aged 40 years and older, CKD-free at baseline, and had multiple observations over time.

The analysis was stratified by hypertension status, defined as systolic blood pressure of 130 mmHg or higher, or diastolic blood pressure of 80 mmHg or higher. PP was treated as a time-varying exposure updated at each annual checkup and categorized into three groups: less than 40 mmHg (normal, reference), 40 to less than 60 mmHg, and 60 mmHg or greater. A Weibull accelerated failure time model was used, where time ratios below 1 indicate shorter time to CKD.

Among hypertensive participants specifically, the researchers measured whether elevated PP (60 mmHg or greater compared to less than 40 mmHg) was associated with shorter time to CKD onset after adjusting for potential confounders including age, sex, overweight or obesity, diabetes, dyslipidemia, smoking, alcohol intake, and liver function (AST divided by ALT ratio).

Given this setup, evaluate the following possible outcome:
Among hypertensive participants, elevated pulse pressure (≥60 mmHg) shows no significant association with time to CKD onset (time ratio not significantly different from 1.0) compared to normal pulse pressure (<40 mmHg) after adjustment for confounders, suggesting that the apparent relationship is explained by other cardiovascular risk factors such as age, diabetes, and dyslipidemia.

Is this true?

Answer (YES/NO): YES